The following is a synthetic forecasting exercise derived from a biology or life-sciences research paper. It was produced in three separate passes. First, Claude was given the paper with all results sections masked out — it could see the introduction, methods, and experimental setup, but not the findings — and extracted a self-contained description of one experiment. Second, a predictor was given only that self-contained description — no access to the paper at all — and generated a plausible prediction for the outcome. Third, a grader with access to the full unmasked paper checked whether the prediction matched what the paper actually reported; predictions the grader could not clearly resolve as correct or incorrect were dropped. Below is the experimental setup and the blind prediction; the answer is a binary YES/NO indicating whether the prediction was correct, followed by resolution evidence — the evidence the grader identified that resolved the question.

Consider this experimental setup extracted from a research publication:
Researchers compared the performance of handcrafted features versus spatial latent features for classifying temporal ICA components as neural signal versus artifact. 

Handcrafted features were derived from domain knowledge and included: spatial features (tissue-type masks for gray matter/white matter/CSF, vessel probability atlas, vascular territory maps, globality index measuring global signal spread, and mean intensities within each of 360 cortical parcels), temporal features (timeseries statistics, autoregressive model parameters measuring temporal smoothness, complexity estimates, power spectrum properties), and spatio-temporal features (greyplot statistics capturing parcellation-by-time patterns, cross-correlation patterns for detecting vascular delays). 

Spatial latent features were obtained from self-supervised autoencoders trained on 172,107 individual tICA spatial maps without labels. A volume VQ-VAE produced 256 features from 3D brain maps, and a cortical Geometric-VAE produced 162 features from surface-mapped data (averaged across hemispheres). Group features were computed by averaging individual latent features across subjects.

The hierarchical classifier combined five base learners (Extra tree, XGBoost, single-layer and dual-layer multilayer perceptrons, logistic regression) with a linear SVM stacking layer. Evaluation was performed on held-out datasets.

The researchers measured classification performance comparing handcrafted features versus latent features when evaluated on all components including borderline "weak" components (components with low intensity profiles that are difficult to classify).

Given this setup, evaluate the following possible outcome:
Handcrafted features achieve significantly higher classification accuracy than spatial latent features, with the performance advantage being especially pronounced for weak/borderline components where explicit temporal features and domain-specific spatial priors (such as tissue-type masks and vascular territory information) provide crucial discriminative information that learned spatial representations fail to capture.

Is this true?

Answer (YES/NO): YES